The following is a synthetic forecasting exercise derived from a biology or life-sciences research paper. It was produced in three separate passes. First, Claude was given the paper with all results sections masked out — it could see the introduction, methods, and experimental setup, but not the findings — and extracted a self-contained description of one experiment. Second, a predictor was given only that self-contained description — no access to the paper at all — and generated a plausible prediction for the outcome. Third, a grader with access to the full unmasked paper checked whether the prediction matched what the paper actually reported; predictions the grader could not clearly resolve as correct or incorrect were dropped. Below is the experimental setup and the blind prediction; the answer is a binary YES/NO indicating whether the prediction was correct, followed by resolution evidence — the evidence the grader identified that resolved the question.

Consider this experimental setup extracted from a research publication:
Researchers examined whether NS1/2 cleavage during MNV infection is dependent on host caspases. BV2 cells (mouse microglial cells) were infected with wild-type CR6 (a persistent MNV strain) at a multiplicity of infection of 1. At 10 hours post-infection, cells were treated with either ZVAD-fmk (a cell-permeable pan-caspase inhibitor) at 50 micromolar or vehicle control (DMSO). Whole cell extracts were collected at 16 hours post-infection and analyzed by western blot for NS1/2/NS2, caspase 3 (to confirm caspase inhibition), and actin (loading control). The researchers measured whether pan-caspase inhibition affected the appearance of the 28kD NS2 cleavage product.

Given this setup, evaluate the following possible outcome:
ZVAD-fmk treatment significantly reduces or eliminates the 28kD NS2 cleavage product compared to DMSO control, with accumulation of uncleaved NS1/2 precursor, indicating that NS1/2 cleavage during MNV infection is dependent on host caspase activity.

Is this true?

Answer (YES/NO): YES